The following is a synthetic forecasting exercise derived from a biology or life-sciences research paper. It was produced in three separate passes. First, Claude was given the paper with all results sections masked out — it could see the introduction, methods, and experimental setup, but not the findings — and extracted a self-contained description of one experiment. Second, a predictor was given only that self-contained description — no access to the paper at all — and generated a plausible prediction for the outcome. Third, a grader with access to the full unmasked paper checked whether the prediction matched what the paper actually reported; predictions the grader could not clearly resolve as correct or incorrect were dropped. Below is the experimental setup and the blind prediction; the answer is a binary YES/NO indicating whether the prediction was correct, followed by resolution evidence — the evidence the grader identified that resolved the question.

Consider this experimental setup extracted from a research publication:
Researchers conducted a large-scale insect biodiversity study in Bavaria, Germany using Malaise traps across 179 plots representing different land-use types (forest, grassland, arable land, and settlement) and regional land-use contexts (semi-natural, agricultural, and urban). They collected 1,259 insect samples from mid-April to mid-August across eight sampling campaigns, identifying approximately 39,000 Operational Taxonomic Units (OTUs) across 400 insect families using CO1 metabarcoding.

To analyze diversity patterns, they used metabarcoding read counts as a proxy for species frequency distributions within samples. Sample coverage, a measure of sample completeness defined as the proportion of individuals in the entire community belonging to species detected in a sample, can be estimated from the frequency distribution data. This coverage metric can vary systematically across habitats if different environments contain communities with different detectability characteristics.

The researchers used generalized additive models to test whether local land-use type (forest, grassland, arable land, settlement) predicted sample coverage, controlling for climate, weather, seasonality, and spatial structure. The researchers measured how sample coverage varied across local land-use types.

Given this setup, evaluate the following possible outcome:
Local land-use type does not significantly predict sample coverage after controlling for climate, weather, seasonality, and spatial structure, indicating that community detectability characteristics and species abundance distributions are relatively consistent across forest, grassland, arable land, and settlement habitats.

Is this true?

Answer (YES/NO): NO